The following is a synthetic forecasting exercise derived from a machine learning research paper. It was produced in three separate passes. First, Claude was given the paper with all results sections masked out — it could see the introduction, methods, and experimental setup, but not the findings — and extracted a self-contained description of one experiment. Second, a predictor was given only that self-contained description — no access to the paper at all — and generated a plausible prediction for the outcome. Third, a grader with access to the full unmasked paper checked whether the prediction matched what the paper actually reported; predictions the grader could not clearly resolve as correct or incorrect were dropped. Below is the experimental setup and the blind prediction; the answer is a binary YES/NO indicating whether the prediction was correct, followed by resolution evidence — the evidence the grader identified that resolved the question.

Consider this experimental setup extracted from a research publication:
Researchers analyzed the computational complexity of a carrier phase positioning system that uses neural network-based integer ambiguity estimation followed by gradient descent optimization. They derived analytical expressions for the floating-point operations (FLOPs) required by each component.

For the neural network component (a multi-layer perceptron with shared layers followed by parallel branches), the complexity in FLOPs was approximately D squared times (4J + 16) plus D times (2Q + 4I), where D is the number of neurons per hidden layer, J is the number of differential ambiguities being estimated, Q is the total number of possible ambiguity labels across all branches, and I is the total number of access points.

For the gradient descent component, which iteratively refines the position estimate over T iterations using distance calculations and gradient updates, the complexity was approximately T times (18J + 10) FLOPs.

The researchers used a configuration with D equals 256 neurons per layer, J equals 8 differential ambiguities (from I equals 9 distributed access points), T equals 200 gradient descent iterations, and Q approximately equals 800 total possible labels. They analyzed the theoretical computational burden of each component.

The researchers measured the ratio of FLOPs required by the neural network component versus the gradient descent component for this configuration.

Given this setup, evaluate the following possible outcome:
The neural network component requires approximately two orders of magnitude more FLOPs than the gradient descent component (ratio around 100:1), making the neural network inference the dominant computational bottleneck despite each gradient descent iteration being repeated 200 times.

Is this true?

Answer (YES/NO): NO